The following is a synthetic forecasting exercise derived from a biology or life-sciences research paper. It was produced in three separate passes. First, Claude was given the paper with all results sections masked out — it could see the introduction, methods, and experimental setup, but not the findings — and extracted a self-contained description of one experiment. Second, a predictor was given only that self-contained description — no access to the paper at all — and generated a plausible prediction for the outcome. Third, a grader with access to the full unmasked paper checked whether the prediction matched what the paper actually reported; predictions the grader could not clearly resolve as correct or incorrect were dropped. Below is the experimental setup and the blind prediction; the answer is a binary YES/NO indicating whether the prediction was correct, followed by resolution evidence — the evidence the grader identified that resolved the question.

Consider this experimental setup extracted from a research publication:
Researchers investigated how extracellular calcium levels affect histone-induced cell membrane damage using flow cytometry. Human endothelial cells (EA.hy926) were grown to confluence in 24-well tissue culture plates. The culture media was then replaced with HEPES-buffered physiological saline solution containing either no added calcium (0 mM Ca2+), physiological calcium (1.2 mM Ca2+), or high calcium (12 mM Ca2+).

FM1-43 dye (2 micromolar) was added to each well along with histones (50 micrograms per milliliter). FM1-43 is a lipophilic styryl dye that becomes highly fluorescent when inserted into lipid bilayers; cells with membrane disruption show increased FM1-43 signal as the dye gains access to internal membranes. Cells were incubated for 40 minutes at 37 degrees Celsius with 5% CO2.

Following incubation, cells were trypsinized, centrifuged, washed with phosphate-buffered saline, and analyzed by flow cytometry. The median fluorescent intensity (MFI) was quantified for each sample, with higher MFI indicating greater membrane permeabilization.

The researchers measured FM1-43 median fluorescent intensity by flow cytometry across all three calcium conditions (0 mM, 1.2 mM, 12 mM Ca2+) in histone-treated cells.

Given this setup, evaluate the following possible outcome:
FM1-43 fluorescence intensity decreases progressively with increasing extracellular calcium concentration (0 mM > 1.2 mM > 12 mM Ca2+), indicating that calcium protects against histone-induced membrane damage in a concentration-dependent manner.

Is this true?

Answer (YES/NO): YES